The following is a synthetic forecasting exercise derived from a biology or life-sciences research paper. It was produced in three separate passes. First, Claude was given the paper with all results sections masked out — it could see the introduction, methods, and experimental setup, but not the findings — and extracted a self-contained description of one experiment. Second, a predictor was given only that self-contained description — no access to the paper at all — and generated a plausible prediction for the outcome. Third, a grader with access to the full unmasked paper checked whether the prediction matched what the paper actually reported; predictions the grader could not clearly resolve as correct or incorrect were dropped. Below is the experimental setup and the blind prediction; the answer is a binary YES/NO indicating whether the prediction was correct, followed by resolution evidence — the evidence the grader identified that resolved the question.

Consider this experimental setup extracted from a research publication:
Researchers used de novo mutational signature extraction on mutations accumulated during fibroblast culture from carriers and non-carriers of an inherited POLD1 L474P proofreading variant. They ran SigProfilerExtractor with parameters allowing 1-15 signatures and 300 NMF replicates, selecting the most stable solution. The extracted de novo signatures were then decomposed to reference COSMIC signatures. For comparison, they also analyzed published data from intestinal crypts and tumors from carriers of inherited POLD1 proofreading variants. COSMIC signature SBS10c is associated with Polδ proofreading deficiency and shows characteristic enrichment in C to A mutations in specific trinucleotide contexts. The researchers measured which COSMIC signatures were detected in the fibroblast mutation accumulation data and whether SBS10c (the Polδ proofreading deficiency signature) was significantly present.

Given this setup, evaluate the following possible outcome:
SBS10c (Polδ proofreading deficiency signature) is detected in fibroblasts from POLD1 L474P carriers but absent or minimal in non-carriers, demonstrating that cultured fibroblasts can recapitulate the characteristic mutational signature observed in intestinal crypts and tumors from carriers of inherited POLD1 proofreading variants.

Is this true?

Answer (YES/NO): YES